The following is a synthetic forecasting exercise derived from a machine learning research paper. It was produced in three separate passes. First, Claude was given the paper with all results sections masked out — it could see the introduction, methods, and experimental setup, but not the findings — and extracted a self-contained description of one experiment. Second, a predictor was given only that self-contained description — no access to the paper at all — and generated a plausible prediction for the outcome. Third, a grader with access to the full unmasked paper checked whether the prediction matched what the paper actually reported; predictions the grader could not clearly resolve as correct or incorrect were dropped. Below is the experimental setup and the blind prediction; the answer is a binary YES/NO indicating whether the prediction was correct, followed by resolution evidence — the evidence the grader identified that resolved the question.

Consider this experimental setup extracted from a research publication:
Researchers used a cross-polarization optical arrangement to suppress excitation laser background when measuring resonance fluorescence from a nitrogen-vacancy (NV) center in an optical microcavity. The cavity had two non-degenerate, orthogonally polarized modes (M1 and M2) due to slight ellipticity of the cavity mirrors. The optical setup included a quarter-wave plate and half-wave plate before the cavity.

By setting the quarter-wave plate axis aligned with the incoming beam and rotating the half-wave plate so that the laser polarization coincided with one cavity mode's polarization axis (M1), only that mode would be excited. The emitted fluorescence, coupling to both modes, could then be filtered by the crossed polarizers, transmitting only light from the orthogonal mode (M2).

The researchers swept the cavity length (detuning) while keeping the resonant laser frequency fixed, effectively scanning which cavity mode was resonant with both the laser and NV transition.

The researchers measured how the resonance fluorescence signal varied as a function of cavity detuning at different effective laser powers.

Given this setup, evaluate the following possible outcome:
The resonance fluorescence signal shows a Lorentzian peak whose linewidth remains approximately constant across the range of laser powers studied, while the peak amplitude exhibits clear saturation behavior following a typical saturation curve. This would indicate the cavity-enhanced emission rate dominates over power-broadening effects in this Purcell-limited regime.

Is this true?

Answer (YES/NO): NO